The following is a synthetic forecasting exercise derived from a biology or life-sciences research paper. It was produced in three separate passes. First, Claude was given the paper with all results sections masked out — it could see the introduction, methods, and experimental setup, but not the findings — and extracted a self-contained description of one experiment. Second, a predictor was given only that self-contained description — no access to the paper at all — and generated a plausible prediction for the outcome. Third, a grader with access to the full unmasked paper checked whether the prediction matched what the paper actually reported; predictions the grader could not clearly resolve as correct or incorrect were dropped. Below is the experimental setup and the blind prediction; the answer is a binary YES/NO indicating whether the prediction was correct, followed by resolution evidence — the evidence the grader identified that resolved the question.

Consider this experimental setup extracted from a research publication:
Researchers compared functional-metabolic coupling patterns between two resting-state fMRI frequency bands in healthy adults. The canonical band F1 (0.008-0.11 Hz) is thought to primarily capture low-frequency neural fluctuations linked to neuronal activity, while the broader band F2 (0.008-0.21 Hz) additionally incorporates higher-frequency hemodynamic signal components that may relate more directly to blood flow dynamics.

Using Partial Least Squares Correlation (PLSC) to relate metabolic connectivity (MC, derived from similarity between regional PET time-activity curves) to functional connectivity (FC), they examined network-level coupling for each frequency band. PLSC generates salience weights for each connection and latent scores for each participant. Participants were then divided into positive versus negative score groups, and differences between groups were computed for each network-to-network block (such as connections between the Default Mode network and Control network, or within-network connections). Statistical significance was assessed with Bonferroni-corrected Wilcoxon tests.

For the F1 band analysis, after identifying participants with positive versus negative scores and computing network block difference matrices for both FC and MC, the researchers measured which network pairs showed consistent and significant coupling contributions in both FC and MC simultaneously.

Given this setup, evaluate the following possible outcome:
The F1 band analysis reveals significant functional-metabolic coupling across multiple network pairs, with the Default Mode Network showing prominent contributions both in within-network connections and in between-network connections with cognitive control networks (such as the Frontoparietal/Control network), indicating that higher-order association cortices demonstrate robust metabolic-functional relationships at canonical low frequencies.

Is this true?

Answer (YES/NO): NO